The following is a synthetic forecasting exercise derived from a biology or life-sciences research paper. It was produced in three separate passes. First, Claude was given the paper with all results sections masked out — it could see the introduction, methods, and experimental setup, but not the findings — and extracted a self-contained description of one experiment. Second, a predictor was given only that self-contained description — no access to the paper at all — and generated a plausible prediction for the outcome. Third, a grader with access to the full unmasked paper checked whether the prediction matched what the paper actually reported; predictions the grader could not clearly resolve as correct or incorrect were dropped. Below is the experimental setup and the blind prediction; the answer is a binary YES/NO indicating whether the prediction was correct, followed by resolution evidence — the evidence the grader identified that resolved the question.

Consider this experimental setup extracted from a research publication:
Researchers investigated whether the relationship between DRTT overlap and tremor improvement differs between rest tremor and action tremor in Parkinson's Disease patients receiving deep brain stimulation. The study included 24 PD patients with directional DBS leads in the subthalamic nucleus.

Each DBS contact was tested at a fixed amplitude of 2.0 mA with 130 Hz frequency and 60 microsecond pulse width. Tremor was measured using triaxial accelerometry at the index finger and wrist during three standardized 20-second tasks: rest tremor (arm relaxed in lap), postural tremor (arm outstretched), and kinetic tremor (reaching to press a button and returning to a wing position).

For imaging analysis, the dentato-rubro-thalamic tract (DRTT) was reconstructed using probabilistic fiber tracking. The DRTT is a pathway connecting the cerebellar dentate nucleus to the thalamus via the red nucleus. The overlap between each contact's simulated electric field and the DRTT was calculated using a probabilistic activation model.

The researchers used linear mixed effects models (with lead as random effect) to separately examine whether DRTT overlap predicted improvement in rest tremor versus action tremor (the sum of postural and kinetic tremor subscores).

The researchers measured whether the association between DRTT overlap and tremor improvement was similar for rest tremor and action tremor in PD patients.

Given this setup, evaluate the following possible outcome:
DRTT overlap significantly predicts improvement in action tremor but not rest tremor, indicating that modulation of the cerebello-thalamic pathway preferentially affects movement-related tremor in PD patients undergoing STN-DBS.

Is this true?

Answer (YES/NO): NO